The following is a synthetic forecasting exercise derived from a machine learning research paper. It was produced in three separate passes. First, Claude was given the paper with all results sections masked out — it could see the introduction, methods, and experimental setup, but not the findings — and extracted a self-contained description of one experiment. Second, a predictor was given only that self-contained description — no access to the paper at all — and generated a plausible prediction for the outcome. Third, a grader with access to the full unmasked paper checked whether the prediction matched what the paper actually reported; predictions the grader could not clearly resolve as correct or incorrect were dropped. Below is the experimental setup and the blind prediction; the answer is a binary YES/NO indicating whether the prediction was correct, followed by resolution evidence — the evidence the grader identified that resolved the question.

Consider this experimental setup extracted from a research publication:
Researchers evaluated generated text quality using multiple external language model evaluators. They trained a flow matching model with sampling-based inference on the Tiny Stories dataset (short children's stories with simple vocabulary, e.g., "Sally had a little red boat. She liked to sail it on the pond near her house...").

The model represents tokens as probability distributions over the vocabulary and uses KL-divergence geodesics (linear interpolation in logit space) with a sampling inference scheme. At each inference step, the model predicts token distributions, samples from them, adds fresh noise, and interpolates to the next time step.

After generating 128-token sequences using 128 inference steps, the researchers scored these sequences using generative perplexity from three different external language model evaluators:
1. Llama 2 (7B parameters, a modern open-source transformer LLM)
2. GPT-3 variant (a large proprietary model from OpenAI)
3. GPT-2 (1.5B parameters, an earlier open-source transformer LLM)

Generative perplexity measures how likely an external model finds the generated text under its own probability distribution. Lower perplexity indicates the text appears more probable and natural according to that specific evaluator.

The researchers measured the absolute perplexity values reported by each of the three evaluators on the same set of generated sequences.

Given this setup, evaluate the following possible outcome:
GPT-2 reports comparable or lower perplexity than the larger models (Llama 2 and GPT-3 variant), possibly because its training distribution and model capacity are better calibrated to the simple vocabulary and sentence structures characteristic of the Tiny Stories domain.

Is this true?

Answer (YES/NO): NO